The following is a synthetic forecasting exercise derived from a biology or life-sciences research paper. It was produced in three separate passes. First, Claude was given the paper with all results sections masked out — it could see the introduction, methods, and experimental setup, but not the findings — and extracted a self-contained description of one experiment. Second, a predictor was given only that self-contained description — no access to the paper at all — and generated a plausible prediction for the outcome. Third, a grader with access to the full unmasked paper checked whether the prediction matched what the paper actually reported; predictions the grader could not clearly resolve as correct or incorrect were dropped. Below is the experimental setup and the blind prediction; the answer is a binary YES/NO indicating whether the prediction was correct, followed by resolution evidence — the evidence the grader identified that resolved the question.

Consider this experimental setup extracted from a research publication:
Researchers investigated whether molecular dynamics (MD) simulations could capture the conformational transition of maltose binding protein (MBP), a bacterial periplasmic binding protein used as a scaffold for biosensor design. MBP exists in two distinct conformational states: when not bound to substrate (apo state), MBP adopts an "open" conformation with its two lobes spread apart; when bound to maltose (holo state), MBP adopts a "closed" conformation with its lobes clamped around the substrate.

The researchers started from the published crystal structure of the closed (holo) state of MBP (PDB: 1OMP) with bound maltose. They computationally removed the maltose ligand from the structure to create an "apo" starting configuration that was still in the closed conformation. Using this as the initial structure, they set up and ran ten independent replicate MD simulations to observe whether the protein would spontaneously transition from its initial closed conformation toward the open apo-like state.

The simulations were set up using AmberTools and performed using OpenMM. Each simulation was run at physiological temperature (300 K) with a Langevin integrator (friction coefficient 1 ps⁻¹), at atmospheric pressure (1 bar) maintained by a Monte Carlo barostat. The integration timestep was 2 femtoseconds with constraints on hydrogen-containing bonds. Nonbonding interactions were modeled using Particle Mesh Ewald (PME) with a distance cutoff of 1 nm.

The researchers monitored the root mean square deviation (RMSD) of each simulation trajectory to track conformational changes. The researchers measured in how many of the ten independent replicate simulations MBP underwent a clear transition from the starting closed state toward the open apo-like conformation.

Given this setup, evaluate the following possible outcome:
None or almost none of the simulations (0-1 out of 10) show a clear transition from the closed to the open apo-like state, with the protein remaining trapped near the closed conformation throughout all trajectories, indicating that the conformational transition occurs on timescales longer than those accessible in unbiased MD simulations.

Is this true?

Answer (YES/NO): NO